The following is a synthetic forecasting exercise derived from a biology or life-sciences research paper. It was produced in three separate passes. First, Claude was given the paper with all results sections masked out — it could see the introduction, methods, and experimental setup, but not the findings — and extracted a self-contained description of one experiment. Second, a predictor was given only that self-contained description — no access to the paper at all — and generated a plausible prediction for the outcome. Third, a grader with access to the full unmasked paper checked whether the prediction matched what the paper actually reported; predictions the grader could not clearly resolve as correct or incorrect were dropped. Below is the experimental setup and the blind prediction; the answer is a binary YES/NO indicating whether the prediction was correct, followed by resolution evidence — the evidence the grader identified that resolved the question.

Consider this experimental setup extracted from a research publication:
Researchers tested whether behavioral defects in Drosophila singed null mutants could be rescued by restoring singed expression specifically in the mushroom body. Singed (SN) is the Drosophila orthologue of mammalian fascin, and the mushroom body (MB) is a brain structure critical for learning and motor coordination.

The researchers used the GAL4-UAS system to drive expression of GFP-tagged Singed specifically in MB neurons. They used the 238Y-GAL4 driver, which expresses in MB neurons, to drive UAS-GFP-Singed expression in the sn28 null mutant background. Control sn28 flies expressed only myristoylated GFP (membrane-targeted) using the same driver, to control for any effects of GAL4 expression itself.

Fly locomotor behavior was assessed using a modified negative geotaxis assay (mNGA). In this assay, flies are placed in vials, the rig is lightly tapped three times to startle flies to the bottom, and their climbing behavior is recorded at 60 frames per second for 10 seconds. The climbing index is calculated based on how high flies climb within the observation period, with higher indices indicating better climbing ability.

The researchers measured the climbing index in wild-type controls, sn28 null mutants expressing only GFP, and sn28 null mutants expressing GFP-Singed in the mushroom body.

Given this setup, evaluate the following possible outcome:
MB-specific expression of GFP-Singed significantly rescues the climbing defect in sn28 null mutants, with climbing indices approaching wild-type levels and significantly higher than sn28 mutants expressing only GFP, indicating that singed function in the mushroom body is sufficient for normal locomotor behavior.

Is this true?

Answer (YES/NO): YES